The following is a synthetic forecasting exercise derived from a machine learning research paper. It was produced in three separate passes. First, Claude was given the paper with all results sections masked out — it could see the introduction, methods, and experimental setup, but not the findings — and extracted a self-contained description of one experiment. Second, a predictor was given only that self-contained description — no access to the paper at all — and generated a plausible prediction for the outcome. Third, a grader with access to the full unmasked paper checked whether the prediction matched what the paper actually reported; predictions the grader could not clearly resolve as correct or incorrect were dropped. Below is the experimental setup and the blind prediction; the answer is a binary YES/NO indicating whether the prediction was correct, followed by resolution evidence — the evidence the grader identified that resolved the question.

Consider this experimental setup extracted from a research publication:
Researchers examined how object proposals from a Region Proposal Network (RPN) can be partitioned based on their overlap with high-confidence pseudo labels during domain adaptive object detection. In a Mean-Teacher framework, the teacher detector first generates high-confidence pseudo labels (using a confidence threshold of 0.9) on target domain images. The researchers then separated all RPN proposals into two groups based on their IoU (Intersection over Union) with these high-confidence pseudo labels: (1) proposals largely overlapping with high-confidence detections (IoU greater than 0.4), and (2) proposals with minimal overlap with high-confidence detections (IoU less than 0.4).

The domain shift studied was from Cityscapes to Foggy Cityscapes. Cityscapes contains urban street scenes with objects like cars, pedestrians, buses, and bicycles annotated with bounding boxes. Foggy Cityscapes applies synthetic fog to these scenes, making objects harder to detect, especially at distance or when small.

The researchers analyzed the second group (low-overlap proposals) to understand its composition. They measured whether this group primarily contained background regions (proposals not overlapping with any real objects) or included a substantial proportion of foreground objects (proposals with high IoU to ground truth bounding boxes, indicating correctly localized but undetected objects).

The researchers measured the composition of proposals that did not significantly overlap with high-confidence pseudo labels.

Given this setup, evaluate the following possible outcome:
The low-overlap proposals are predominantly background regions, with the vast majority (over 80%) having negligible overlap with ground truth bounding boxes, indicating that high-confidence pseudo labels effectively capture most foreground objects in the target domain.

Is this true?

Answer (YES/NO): NO